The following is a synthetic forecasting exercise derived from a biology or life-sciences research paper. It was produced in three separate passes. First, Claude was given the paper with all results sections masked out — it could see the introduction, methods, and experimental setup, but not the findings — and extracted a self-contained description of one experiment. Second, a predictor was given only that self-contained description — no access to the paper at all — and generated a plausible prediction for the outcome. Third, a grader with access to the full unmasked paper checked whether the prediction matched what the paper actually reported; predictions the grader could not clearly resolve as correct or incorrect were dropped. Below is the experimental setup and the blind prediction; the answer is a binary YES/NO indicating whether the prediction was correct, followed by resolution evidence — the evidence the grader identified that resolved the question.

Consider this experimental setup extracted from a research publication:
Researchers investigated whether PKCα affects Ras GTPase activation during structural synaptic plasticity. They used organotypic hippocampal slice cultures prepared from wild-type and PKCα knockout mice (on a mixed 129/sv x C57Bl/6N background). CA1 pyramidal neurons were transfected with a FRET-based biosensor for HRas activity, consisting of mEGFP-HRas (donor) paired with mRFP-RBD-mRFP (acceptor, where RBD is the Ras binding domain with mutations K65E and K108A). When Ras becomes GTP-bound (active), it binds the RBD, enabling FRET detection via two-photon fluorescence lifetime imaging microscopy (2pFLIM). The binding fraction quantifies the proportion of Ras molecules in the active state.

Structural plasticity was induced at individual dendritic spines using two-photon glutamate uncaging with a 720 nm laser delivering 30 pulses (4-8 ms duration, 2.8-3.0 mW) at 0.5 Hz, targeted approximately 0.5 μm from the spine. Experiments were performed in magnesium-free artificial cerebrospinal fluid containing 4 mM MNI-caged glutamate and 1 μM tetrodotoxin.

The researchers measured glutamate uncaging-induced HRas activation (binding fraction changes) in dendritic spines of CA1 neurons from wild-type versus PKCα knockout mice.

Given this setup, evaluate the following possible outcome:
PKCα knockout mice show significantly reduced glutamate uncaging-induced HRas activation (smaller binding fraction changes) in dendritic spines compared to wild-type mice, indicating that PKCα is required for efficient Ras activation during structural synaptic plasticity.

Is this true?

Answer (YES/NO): NO